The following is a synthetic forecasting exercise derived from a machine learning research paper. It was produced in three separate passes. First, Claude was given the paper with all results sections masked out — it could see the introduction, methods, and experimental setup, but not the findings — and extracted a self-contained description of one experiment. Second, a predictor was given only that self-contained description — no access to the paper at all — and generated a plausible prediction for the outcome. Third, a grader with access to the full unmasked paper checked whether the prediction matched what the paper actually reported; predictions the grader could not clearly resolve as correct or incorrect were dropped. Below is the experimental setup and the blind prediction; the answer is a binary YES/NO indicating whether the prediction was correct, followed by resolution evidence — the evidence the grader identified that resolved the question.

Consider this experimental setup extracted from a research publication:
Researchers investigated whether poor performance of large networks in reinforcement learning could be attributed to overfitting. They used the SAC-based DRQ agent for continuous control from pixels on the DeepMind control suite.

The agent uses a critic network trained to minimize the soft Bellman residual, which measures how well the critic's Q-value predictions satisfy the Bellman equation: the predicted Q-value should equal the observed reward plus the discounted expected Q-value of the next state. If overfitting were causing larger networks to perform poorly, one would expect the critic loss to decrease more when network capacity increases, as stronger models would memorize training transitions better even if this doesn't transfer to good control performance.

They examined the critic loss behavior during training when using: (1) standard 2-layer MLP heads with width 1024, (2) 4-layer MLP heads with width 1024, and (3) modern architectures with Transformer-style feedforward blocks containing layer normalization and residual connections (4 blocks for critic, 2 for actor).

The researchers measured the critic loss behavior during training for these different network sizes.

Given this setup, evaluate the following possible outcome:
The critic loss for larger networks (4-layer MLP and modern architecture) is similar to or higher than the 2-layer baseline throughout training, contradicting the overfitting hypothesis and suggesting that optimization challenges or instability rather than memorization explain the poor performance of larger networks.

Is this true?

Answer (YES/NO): YES